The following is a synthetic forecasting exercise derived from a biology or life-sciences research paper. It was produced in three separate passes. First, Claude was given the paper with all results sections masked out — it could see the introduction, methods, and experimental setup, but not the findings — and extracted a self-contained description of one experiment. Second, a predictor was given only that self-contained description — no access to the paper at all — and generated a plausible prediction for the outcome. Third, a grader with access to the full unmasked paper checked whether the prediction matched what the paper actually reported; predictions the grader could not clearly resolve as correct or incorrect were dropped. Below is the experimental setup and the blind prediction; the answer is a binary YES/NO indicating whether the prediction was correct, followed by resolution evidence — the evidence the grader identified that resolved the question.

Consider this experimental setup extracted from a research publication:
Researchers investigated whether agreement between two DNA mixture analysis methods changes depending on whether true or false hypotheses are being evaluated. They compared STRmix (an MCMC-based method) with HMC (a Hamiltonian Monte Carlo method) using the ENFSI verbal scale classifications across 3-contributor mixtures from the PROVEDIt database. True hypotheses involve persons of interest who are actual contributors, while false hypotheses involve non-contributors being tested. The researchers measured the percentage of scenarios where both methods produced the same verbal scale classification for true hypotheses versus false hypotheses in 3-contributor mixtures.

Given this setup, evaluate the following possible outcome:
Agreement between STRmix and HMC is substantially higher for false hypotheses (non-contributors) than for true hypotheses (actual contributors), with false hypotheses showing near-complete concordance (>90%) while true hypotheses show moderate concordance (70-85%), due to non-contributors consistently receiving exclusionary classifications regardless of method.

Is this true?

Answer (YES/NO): NO